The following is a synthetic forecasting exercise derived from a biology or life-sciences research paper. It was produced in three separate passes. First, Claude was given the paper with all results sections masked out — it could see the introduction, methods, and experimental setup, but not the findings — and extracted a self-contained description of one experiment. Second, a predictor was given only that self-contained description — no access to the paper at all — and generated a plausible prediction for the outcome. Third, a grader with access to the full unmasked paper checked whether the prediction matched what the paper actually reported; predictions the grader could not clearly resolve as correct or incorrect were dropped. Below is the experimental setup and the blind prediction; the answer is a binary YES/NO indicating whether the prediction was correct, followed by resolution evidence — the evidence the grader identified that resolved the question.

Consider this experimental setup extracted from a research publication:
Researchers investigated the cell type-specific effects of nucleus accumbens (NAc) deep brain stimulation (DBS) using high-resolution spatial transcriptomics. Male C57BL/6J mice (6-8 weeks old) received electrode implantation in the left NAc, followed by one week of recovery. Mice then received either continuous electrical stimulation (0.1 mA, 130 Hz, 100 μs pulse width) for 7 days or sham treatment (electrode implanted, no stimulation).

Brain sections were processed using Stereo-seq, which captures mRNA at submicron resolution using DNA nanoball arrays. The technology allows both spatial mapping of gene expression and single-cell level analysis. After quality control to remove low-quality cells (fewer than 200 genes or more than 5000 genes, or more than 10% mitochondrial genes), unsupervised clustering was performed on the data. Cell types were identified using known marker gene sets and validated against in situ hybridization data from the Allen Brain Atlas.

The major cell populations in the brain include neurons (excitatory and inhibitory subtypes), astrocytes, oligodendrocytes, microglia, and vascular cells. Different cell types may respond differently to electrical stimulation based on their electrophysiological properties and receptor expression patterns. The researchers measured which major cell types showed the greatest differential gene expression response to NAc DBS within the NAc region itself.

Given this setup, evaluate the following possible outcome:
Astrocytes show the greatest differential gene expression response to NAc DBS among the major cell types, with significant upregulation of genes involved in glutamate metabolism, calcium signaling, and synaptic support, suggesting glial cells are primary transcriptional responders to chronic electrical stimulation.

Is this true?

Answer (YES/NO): NO